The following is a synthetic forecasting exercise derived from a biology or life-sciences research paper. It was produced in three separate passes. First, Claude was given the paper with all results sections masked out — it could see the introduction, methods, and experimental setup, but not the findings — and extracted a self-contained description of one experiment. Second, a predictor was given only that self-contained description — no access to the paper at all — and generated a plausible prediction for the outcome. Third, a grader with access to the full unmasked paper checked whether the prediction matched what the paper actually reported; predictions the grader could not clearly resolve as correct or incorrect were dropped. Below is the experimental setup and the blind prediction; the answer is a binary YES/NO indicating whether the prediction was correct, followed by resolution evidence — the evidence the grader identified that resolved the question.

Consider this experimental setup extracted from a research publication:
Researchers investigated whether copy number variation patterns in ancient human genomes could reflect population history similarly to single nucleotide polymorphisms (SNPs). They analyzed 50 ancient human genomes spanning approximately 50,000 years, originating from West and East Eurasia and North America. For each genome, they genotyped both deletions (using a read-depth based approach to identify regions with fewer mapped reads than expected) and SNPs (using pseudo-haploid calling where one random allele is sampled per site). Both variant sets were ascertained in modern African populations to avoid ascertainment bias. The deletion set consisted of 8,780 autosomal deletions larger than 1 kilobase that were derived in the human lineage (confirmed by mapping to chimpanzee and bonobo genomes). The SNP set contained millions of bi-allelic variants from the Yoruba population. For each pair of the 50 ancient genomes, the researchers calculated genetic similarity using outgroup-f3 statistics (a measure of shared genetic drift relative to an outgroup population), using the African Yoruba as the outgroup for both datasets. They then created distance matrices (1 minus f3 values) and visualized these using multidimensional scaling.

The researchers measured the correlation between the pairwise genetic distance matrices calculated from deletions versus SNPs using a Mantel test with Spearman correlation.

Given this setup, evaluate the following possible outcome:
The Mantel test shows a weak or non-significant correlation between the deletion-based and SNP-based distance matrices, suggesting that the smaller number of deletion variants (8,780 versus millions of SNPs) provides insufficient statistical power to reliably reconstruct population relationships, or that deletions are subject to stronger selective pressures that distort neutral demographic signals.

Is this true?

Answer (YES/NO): NO